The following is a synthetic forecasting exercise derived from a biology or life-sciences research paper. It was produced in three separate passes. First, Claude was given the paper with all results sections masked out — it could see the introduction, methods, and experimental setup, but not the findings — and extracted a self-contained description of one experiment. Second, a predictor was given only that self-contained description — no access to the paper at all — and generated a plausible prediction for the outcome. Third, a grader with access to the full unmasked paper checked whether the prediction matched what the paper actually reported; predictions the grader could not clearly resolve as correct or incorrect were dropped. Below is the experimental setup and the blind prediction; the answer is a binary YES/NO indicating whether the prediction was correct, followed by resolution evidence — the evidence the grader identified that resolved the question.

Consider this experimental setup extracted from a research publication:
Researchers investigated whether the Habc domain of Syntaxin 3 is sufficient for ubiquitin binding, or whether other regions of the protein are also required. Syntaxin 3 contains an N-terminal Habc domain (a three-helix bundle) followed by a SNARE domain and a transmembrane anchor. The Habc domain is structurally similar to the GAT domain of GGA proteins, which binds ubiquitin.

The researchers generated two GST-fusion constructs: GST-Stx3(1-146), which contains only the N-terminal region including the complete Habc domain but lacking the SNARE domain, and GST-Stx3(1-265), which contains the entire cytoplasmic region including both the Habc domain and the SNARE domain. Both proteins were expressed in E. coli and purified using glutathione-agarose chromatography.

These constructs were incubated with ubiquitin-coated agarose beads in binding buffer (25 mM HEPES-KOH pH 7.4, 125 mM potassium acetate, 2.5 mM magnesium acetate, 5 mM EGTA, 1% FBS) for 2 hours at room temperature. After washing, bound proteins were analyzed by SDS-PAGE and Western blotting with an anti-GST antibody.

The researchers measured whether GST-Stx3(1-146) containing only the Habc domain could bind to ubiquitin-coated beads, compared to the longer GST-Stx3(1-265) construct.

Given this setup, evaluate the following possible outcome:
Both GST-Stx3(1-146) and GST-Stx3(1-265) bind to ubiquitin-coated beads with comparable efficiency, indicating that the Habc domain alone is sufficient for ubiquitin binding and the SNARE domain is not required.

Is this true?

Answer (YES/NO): NO